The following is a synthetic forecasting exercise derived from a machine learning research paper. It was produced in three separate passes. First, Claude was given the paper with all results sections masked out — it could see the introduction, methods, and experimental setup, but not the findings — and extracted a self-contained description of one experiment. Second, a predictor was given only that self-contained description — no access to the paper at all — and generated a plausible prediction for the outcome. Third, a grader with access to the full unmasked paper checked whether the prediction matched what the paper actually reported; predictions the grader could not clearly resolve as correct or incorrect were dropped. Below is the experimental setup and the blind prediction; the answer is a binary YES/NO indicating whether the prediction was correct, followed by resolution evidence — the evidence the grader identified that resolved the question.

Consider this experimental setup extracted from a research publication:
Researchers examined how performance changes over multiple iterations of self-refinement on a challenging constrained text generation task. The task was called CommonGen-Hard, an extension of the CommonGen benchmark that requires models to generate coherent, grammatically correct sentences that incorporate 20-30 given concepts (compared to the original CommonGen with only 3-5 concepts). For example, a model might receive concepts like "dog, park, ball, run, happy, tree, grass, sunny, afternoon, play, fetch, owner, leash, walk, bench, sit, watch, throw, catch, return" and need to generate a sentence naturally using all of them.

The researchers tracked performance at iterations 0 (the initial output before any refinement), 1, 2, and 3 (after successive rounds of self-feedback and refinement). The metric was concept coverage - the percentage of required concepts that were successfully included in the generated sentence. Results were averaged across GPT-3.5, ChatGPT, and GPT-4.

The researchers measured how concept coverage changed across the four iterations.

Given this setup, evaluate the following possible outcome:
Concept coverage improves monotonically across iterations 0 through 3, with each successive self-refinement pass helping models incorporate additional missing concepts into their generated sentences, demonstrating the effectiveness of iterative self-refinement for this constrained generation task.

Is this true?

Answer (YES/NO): YES